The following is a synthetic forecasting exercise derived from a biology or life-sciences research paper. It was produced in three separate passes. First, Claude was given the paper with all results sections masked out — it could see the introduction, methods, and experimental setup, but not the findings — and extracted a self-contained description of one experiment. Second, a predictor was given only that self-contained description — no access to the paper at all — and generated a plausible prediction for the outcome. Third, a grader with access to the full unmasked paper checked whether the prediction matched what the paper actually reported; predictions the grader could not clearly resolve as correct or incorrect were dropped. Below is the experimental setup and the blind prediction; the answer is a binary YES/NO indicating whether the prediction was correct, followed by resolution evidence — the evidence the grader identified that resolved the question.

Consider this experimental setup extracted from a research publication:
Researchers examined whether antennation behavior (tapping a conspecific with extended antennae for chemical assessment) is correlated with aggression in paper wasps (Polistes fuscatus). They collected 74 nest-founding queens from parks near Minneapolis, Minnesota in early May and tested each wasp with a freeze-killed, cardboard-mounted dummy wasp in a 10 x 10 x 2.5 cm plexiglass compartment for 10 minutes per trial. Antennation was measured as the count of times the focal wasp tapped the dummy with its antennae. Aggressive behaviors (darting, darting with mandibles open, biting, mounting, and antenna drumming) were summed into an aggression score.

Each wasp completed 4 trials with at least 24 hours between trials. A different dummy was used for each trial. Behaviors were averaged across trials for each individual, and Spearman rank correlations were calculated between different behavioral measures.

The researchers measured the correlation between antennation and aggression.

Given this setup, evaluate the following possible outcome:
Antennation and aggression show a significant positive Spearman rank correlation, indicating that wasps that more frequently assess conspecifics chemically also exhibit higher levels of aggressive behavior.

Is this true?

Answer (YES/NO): NO